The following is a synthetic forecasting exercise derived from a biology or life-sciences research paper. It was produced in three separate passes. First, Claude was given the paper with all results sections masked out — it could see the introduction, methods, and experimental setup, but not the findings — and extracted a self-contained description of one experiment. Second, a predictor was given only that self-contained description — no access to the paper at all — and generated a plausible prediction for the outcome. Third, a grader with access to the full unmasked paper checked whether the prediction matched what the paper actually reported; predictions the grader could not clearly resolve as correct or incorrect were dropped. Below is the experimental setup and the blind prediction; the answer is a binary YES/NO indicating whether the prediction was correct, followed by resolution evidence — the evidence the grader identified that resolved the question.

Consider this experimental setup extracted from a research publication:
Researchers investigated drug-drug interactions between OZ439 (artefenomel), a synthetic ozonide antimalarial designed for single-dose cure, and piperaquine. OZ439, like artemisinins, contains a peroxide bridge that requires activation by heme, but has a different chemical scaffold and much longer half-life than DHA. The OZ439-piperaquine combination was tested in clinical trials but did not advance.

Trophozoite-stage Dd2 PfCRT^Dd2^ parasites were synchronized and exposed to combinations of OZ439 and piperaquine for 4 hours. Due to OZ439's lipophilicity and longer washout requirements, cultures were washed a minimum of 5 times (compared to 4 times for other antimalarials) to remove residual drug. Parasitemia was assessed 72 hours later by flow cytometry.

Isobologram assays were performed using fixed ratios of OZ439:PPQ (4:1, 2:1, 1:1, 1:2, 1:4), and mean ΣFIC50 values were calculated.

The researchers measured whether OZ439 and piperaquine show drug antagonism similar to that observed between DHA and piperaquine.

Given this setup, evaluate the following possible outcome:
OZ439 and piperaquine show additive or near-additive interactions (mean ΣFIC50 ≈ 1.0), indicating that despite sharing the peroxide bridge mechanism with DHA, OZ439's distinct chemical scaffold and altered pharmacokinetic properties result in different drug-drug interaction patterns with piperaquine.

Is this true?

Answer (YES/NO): NO